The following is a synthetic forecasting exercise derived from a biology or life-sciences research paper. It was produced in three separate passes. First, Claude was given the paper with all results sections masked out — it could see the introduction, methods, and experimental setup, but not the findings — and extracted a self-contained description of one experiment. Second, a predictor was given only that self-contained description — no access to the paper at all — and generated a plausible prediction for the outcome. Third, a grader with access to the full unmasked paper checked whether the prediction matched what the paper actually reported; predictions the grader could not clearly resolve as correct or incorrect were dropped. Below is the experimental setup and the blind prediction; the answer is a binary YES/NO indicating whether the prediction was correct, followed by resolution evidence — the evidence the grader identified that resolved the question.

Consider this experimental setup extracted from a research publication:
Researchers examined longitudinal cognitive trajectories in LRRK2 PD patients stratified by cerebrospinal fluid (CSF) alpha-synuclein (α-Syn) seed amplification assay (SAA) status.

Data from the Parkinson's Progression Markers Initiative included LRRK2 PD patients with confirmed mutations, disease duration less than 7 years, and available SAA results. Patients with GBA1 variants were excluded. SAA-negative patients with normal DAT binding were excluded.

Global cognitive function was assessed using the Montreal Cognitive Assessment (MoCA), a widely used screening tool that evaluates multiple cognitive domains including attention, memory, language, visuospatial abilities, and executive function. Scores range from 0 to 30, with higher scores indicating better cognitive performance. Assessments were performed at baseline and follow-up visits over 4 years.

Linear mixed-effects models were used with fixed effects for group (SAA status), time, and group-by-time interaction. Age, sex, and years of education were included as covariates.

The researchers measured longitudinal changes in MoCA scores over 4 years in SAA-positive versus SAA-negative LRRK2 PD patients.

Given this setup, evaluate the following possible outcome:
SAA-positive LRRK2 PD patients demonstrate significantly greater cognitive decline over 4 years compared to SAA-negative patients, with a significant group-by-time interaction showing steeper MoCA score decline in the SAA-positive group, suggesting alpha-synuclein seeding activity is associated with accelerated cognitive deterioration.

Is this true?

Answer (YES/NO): NO